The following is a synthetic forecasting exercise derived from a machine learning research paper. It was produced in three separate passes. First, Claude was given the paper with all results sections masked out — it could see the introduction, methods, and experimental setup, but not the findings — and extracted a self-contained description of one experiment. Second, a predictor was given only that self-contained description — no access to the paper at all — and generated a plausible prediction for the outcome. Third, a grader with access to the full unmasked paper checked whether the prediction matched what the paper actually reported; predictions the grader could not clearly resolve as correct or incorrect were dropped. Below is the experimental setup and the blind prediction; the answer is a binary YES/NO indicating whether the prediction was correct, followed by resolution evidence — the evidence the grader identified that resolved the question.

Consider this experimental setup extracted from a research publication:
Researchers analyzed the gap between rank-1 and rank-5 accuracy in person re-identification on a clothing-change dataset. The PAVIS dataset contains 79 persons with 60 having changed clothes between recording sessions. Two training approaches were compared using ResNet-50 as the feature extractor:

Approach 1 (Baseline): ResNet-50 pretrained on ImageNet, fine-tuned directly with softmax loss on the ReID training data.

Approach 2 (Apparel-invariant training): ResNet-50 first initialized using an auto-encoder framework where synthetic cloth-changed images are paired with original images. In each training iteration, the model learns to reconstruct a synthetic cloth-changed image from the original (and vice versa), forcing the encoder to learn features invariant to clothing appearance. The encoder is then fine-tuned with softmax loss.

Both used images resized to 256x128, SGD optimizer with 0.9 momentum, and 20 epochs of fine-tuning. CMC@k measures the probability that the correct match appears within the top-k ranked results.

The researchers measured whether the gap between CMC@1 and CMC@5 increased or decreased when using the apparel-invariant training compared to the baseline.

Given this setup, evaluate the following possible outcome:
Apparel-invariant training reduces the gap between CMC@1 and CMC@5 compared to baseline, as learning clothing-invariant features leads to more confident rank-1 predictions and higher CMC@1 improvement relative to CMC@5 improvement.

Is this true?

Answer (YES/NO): YES